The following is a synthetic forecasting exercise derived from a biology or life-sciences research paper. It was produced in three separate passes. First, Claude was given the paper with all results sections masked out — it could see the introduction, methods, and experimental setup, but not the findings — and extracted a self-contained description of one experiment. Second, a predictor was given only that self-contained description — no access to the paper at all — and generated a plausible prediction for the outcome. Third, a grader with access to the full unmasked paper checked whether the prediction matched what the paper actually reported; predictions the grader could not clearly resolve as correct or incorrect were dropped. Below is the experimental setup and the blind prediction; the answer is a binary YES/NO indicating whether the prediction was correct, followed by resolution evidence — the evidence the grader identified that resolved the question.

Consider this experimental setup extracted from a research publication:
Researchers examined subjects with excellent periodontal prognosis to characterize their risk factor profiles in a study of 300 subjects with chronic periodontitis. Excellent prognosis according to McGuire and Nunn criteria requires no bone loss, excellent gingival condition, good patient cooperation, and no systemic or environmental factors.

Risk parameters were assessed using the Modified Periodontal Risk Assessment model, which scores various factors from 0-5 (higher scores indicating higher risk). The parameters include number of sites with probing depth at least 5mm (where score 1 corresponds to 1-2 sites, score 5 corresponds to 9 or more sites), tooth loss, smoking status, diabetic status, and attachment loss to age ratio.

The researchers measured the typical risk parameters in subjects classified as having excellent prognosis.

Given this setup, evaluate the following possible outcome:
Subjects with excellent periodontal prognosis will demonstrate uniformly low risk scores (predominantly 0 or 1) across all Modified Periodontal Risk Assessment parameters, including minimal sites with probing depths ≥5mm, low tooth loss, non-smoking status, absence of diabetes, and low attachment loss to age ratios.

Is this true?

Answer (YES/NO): NO